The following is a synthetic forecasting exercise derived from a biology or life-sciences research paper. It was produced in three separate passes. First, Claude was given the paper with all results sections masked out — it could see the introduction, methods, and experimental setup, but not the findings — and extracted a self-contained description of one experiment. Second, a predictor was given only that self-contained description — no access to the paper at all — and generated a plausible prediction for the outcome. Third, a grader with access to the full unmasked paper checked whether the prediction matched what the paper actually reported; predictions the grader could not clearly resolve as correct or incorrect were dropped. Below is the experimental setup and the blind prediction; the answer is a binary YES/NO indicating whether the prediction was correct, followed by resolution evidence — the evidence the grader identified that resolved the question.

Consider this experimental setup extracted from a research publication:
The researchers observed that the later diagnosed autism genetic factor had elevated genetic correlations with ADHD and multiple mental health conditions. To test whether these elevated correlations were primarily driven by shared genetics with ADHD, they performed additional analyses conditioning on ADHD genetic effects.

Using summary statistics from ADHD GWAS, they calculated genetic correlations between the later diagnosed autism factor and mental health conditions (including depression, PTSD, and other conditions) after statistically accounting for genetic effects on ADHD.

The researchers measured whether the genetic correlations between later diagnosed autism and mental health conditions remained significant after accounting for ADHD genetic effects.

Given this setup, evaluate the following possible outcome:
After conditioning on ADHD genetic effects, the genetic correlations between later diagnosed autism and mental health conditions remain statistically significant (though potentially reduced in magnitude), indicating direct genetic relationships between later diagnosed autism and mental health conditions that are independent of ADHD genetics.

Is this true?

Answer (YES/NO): YES